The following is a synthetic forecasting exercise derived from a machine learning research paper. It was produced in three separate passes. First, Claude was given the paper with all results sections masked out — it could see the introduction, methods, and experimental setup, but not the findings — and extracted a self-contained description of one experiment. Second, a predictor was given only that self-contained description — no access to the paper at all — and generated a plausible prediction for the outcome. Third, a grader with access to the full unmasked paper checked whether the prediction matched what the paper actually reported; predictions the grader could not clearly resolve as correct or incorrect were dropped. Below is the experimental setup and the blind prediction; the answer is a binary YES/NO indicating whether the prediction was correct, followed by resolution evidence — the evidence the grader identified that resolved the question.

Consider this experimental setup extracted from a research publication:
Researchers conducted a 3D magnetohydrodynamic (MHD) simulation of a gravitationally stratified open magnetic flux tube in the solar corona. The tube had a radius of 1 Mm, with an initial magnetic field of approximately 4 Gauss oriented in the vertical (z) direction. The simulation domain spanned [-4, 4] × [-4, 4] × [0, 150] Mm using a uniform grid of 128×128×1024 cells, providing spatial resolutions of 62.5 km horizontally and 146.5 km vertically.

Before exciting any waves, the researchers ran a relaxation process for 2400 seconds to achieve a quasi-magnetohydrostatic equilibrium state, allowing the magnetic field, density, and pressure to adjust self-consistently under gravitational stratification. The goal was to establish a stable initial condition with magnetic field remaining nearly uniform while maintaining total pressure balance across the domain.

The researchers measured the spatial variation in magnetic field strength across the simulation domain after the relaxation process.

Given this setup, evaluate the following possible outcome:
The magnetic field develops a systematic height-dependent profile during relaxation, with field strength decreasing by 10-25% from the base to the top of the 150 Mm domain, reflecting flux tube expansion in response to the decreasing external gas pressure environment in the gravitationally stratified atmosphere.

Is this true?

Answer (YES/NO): NO